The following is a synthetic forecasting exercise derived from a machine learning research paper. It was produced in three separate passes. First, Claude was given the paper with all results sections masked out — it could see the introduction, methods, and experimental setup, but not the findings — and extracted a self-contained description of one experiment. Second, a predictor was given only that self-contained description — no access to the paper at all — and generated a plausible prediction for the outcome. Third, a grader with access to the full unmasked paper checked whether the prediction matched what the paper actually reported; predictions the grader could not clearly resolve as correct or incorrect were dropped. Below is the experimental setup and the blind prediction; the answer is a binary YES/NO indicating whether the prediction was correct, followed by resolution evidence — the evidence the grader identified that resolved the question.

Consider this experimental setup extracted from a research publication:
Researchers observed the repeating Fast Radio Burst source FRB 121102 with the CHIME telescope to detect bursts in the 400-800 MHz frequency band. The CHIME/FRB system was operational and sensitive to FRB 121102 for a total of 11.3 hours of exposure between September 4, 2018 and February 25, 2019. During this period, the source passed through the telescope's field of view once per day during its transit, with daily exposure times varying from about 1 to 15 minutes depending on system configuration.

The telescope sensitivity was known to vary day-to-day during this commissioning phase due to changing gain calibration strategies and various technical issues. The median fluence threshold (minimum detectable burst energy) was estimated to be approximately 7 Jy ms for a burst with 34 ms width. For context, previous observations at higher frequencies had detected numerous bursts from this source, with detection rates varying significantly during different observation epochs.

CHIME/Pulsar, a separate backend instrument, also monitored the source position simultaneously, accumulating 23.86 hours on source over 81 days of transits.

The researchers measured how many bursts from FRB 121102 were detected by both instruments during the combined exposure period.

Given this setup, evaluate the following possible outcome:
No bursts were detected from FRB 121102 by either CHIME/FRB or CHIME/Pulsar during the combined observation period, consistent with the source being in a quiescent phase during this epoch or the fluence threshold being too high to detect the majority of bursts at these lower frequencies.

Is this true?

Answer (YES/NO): NO